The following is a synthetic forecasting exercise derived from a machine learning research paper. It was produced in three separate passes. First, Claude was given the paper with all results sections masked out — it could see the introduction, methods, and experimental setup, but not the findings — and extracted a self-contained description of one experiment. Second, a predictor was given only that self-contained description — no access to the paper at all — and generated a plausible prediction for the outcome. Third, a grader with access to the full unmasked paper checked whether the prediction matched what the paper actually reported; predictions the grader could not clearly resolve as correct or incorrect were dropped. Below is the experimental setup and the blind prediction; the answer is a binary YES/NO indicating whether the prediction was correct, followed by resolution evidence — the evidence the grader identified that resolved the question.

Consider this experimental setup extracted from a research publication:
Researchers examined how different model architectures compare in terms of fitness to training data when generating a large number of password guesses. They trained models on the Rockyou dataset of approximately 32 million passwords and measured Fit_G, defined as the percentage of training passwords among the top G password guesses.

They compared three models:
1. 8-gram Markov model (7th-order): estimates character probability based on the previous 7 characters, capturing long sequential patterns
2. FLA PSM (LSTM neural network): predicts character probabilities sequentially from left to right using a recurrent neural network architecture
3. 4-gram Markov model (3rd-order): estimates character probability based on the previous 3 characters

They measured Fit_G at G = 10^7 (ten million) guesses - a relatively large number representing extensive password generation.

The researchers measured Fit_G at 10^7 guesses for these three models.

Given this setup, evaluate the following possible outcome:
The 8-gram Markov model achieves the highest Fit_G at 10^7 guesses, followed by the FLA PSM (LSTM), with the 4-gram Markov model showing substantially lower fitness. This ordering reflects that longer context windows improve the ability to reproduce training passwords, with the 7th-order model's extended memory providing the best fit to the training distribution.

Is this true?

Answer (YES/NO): YES